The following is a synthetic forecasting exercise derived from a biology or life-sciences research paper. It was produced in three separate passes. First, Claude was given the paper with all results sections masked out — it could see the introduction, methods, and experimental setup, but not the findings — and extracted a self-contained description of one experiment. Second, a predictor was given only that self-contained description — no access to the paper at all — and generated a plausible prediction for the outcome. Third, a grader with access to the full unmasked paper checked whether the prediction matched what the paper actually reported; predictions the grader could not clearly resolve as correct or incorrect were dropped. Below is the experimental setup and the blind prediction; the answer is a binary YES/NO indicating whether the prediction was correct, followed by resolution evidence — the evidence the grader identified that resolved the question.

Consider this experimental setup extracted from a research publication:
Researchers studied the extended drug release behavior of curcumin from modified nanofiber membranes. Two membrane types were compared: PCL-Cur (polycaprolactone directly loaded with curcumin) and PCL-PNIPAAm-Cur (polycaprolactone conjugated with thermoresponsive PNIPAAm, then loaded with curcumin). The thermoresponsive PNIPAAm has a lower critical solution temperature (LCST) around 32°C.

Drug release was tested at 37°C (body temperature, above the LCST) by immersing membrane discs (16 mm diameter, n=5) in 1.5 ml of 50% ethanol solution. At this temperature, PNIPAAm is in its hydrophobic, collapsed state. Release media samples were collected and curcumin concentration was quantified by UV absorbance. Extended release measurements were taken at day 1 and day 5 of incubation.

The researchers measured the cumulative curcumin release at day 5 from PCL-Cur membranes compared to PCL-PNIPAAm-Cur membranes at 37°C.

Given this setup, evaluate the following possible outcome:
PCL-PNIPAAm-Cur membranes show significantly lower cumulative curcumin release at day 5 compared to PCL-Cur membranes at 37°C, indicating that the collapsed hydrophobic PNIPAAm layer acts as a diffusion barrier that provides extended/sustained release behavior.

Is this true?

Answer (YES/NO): YES